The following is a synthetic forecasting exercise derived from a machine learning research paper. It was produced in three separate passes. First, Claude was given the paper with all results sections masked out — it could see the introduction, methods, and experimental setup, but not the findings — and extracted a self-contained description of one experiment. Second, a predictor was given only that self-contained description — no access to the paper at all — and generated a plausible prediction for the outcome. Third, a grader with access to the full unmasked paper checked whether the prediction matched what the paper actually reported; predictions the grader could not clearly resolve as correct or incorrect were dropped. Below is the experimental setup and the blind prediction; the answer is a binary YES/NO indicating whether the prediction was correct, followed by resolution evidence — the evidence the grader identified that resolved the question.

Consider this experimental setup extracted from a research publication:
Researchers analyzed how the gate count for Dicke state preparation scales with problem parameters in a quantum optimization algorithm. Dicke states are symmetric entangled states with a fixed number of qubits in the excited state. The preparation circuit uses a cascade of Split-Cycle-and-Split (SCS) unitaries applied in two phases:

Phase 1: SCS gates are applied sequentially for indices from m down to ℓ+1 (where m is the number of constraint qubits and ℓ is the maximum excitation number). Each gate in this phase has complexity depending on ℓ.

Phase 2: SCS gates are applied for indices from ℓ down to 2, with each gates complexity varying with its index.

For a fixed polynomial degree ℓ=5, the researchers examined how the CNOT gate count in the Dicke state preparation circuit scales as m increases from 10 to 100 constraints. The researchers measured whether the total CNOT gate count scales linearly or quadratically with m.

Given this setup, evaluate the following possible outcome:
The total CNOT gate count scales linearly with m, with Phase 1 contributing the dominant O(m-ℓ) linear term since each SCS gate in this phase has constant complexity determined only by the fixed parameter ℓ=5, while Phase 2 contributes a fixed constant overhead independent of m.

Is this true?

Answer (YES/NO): YES